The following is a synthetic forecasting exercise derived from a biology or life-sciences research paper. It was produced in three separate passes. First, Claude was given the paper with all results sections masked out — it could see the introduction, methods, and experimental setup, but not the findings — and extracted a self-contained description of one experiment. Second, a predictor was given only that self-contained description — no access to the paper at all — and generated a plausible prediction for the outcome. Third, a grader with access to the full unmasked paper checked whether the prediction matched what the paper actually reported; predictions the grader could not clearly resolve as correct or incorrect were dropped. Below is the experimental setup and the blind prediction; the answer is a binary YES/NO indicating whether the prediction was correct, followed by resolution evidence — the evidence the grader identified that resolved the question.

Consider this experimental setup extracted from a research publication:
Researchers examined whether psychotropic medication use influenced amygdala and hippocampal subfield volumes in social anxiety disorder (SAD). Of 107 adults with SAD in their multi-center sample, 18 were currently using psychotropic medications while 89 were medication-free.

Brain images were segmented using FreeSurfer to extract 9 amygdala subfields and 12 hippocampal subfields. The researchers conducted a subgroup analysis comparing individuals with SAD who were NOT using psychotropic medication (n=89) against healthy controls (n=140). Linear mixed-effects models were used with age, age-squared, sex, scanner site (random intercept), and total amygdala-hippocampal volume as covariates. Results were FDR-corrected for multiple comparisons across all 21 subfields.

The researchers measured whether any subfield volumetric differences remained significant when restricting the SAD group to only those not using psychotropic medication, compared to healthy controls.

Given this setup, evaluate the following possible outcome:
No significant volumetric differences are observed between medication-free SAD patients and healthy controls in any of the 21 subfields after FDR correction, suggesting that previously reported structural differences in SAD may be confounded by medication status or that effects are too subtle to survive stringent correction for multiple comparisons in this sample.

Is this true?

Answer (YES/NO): YES